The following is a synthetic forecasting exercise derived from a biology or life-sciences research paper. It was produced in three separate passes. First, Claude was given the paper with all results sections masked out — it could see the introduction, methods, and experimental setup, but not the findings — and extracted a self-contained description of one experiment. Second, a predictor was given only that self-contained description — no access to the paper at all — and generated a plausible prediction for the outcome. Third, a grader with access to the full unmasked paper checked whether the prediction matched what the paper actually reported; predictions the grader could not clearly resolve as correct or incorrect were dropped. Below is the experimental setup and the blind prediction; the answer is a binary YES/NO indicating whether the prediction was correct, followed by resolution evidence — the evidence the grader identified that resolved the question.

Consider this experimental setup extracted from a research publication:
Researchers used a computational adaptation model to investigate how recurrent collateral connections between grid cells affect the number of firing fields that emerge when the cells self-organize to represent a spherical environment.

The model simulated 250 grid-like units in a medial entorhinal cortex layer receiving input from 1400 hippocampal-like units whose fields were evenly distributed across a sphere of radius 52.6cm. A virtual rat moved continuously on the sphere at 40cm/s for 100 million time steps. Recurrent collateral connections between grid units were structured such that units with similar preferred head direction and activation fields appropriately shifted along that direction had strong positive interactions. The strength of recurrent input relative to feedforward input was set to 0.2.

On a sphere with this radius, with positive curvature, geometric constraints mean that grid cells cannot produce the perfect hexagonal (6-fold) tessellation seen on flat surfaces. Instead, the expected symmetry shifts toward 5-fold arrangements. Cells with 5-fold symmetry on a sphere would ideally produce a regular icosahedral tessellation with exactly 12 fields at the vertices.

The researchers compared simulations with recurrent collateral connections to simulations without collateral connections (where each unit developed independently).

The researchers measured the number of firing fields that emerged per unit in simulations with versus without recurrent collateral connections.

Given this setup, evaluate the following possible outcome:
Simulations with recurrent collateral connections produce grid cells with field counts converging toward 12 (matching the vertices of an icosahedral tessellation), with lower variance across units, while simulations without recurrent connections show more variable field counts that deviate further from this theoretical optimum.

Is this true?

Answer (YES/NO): YES